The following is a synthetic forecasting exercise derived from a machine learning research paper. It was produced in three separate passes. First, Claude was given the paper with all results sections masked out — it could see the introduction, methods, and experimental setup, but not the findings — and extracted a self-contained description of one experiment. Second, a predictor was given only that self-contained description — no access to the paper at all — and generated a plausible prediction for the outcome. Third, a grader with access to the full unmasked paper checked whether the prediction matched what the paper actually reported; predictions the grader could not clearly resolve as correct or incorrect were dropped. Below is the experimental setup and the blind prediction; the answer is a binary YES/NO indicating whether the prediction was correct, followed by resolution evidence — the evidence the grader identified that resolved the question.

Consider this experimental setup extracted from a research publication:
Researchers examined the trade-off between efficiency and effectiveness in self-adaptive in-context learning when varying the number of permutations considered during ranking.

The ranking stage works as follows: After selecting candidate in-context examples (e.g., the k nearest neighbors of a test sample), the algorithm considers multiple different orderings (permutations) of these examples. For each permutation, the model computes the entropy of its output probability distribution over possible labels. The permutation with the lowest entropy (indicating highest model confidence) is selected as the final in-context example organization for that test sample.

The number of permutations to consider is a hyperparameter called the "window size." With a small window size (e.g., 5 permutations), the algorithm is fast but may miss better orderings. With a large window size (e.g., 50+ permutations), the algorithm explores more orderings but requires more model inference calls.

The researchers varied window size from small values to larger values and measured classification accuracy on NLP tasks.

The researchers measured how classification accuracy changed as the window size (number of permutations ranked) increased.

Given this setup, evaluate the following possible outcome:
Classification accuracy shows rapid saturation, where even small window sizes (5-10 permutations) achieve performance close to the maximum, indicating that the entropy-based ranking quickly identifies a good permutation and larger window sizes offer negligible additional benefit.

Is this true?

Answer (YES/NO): NO